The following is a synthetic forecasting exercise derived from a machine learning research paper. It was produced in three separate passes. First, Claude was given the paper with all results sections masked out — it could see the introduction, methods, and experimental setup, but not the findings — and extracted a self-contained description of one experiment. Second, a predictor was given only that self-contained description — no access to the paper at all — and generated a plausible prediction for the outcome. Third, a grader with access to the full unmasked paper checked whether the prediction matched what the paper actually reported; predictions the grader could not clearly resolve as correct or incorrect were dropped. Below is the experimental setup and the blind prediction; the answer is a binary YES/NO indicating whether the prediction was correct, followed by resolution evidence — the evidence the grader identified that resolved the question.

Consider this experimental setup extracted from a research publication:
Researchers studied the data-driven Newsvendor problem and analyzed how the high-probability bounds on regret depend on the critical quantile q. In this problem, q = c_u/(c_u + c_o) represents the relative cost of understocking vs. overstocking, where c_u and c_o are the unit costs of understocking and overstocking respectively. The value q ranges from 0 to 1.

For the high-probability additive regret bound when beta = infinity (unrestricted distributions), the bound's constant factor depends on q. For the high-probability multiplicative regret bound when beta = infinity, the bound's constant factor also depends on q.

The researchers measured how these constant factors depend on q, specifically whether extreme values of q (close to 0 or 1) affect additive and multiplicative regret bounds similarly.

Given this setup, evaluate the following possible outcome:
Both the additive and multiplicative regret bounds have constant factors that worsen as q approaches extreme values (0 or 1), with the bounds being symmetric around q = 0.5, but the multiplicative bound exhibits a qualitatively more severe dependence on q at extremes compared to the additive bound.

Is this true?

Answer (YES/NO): NO